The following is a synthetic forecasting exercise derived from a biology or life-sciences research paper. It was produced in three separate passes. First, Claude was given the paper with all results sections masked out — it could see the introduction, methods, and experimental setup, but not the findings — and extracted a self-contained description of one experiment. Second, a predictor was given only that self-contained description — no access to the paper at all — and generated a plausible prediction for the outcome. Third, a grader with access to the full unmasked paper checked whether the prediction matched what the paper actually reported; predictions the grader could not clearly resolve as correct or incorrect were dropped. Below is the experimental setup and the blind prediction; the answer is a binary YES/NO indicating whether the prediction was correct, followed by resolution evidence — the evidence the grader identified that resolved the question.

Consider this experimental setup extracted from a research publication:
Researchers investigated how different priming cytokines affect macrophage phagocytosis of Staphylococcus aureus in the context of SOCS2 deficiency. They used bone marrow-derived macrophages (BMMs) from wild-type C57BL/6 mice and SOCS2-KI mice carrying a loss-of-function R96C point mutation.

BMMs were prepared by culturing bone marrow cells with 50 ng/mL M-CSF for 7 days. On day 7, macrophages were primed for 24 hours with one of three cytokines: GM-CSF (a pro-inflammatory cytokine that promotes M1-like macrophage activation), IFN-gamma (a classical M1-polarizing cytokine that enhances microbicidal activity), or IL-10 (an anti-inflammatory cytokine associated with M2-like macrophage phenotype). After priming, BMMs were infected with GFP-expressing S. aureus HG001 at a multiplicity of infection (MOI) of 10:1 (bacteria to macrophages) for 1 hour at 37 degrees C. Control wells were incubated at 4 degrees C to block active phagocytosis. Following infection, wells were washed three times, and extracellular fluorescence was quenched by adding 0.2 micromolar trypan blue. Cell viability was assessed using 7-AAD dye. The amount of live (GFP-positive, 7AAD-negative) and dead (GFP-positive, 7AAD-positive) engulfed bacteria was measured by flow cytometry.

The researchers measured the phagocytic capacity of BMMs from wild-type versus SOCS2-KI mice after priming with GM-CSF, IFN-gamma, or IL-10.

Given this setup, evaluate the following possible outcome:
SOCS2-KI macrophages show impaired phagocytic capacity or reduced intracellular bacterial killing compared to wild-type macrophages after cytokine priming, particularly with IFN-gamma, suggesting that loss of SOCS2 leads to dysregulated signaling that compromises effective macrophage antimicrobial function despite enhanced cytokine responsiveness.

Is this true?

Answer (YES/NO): NO